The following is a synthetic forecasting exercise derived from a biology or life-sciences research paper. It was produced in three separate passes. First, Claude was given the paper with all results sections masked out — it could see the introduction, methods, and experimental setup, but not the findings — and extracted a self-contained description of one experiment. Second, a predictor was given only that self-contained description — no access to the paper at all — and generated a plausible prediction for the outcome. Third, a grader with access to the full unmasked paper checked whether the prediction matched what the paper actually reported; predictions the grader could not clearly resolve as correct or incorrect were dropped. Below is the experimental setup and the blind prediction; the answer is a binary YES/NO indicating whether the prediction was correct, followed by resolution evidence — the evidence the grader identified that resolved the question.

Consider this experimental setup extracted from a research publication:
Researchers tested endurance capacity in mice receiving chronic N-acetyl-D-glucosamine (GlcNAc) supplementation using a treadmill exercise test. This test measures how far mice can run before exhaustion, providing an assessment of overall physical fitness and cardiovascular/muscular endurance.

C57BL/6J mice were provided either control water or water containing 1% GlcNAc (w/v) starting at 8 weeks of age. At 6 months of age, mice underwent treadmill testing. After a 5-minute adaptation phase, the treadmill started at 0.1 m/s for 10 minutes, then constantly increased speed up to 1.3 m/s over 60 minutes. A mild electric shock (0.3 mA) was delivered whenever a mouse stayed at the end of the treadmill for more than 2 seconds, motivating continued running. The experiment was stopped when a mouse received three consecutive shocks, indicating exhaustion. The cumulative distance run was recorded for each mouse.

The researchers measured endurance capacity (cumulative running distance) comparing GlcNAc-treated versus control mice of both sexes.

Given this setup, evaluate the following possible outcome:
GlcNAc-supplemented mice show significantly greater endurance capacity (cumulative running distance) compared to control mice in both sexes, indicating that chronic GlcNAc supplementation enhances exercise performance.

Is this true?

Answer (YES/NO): NO